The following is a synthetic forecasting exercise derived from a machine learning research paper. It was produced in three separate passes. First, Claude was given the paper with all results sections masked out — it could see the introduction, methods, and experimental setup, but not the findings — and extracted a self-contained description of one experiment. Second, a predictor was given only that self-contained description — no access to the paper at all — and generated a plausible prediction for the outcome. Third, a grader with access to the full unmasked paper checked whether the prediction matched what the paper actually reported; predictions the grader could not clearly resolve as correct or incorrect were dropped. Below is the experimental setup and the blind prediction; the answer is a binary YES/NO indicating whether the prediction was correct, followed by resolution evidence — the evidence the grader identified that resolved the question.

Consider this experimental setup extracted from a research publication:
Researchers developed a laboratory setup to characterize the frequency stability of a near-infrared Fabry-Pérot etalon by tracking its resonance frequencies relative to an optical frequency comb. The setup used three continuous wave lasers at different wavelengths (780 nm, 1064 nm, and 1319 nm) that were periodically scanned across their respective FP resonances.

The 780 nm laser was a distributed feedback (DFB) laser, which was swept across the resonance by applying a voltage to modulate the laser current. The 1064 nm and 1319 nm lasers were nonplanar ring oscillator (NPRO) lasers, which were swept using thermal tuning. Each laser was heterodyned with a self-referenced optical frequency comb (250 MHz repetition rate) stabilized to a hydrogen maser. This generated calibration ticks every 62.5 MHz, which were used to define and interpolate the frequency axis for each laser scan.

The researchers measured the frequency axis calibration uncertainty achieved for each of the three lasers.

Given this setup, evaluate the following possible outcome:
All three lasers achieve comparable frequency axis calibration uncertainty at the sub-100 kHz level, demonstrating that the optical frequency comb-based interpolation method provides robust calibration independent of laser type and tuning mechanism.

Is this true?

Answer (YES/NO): NO